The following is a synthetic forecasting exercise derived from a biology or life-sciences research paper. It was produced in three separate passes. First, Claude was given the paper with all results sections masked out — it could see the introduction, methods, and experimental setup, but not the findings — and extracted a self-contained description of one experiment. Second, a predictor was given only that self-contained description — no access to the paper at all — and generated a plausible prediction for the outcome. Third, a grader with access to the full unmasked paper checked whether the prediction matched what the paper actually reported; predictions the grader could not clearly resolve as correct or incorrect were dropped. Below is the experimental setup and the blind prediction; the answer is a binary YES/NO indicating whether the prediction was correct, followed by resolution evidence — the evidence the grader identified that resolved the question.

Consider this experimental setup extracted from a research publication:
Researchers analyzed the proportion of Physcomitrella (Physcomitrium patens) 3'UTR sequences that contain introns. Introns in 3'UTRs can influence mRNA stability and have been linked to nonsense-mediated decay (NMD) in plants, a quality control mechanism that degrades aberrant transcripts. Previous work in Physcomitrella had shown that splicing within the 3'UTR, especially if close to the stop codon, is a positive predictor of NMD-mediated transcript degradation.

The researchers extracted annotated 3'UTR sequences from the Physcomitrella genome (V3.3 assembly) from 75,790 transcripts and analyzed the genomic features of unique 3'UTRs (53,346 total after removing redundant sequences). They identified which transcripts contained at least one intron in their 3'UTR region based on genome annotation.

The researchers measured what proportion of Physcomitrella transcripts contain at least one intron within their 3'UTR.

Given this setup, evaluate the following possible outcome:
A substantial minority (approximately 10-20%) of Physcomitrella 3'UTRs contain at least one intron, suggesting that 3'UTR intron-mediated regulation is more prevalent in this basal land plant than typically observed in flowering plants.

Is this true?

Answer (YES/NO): YES